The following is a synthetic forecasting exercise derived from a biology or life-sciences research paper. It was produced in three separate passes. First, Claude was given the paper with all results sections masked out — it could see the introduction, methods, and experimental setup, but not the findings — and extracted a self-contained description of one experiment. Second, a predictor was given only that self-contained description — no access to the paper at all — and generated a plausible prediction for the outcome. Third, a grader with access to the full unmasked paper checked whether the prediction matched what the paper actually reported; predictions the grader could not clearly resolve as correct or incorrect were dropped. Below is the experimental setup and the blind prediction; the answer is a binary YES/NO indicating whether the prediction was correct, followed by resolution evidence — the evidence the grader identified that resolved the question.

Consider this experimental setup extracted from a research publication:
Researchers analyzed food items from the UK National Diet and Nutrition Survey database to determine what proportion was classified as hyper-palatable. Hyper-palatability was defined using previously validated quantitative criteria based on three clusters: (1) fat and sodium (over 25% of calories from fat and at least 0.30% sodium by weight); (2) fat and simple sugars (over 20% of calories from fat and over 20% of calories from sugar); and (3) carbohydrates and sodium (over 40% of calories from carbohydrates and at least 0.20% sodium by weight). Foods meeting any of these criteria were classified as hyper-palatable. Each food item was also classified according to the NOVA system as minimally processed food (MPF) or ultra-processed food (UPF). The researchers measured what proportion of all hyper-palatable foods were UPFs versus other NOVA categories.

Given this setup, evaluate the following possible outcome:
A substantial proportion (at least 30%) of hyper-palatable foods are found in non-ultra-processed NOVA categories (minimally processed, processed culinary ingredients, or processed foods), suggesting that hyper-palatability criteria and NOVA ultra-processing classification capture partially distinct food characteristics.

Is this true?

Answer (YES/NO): NO